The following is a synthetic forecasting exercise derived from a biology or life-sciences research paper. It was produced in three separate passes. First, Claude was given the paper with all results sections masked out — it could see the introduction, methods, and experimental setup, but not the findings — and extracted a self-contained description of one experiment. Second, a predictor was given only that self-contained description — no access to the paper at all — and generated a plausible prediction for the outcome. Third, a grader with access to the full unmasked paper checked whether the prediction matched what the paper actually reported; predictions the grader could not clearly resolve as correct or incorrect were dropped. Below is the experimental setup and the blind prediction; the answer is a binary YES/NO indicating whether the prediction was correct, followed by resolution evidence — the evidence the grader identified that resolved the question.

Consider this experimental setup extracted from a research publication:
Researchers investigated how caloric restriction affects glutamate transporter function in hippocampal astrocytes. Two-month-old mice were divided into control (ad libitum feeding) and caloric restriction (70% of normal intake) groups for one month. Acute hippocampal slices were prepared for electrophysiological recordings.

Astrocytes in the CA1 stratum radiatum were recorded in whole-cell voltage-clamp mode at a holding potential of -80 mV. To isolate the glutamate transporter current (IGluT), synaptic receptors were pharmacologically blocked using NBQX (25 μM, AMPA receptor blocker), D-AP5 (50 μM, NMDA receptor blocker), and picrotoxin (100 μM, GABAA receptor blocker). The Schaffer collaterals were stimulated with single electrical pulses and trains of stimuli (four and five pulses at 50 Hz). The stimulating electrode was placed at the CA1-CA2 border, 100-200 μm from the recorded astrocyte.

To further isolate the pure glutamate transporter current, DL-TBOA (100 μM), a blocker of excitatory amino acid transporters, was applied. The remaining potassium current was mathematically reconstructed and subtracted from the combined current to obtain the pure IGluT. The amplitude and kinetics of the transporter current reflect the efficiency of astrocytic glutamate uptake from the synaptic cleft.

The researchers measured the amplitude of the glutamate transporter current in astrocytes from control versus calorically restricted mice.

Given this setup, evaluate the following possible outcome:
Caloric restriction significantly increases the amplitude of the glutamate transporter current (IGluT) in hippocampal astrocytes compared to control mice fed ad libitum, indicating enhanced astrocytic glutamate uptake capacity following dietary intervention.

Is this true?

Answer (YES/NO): NO